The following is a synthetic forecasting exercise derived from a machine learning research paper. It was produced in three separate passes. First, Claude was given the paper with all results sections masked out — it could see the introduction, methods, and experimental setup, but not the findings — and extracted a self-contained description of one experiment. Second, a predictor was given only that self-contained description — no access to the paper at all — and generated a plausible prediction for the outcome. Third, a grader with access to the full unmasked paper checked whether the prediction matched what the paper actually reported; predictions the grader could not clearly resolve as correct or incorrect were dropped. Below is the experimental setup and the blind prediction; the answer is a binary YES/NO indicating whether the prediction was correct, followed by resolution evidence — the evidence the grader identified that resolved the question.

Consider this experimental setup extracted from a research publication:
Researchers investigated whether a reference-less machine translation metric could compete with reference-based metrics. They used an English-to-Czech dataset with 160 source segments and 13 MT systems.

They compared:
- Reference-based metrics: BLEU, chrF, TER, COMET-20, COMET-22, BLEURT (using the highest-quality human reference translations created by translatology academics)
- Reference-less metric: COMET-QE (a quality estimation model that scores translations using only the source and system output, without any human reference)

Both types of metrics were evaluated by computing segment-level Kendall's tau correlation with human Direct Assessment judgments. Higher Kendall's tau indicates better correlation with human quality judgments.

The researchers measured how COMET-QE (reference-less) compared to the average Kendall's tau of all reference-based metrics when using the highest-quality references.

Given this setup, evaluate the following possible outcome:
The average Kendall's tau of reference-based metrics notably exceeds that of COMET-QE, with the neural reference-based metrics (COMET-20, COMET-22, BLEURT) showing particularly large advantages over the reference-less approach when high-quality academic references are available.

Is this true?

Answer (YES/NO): NO